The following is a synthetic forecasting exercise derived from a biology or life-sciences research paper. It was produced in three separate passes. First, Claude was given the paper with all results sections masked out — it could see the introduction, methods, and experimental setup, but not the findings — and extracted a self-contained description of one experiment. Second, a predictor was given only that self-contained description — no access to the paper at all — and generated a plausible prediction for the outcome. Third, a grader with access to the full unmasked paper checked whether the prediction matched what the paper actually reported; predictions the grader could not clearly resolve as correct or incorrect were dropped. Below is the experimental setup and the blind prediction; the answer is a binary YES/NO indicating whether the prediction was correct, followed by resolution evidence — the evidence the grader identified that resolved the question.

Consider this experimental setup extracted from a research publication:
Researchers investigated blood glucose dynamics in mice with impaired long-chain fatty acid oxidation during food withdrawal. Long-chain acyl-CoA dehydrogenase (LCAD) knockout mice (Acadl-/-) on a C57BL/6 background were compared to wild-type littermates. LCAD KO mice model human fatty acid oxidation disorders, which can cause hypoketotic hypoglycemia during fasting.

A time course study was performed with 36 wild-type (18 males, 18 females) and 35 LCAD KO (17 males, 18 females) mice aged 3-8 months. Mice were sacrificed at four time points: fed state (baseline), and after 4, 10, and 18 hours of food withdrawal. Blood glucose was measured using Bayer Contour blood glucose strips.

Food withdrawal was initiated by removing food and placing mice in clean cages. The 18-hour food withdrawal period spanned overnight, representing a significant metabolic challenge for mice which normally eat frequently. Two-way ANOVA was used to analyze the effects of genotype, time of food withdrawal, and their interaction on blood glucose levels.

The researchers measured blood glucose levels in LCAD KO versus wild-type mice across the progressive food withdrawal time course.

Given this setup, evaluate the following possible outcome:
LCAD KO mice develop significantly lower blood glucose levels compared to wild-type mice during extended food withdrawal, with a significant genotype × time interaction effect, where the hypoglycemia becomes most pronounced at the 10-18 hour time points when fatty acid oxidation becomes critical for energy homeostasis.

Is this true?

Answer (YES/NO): NO